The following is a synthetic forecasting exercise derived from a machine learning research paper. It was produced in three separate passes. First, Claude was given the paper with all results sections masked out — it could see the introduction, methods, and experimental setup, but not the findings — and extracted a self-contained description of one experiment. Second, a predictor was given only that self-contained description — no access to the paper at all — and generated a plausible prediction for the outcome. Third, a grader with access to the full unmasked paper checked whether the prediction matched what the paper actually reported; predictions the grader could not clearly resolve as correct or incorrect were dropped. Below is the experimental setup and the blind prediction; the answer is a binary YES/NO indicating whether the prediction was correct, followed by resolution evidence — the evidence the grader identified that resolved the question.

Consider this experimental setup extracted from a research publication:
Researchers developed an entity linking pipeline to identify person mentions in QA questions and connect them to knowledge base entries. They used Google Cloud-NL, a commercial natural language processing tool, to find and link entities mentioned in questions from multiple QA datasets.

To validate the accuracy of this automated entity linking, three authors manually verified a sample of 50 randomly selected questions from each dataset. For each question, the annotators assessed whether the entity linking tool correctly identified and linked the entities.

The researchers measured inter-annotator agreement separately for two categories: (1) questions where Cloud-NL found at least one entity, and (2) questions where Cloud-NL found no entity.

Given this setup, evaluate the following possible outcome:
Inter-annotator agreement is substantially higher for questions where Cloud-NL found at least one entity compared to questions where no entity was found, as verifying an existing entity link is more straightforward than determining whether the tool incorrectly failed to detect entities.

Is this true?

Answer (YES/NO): NO